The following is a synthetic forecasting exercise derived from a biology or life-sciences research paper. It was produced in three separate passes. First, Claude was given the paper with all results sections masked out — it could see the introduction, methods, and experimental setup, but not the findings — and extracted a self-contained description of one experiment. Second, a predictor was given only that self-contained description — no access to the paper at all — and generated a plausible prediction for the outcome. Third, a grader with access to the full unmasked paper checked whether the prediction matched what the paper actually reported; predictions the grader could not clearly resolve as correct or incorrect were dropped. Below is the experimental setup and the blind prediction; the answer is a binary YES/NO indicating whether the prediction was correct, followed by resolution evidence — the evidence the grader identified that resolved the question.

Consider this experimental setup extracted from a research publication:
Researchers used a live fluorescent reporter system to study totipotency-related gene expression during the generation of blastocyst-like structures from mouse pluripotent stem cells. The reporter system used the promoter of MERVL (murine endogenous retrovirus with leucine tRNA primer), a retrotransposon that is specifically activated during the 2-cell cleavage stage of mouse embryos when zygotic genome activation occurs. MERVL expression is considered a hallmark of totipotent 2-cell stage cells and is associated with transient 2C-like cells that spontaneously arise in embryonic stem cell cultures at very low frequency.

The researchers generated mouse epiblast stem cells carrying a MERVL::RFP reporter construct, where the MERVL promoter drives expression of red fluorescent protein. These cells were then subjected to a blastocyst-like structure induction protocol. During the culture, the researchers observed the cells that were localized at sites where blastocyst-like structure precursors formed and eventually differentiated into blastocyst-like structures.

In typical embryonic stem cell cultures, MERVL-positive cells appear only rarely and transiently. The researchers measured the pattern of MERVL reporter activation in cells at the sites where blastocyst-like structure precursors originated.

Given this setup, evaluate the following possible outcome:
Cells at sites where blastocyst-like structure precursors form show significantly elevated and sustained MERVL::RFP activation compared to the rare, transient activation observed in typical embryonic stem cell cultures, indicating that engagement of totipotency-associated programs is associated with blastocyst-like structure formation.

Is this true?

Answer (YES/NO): YES